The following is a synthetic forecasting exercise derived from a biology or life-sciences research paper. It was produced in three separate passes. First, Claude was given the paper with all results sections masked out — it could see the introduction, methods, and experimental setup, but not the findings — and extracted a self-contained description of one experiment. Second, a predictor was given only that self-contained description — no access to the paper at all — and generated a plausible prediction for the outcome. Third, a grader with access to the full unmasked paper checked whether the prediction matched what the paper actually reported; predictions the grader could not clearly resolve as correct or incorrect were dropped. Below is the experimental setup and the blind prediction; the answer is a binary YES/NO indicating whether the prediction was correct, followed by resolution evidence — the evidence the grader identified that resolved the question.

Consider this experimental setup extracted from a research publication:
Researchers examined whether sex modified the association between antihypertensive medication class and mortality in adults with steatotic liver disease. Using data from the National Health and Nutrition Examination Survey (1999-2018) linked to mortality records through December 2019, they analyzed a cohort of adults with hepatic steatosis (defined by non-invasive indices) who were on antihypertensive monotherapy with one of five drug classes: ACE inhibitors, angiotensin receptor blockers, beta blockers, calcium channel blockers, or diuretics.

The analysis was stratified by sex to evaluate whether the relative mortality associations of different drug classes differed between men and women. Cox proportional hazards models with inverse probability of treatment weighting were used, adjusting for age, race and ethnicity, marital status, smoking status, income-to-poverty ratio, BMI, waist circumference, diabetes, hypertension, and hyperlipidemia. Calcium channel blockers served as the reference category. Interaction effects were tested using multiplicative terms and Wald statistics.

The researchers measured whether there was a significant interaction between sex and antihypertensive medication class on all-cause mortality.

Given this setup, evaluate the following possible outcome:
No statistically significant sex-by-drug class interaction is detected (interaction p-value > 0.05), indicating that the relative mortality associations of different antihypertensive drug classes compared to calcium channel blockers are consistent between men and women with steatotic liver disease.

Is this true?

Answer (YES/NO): YES